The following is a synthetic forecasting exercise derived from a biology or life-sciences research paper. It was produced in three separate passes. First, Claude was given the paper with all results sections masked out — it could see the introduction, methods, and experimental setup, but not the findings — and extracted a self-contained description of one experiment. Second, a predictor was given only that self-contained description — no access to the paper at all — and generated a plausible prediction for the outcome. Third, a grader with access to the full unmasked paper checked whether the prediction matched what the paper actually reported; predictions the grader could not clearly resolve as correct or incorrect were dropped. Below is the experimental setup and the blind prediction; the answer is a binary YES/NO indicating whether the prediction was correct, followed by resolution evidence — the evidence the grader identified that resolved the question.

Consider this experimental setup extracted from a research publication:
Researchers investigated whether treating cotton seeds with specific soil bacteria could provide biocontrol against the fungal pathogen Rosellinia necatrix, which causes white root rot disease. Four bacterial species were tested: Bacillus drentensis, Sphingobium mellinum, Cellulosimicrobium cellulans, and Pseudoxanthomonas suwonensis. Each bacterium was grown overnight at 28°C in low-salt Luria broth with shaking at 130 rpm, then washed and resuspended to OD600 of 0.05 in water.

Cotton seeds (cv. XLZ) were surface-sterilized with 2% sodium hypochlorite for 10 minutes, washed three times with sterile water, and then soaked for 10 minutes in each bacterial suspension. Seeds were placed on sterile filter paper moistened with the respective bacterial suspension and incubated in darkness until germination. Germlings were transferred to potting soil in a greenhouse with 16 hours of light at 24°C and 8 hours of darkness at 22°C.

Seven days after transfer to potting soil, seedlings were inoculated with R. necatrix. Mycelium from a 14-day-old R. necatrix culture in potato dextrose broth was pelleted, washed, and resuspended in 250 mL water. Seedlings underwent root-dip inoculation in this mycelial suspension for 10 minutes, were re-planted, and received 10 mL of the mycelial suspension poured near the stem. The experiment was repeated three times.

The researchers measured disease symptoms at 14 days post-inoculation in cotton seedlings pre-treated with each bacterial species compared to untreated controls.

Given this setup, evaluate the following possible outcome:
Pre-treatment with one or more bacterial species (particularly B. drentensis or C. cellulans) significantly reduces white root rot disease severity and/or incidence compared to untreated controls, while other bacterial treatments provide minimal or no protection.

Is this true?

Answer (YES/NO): NO